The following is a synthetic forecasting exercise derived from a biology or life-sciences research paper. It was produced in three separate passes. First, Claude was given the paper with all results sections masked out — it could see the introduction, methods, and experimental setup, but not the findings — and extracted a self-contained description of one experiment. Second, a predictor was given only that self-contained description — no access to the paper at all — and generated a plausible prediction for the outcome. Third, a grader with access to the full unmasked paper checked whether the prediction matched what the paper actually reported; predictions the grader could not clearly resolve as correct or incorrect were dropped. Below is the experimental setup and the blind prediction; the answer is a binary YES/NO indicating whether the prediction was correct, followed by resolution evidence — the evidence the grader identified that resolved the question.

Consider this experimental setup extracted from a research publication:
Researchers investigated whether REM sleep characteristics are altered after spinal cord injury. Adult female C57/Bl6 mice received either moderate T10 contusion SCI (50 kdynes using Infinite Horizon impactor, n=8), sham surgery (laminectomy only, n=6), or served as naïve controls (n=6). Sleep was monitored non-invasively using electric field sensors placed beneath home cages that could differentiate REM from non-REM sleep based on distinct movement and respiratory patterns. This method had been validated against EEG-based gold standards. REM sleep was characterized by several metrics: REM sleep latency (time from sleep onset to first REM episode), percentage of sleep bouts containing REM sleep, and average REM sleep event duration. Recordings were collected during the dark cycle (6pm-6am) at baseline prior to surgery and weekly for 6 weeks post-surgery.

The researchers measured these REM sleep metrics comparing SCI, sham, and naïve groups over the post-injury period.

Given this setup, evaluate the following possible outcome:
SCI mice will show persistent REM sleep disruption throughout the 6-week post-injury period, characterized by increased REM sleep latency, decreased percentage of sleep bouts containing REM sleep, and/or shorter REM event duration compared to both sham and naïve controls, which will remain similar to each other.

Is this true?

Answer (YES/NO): NO